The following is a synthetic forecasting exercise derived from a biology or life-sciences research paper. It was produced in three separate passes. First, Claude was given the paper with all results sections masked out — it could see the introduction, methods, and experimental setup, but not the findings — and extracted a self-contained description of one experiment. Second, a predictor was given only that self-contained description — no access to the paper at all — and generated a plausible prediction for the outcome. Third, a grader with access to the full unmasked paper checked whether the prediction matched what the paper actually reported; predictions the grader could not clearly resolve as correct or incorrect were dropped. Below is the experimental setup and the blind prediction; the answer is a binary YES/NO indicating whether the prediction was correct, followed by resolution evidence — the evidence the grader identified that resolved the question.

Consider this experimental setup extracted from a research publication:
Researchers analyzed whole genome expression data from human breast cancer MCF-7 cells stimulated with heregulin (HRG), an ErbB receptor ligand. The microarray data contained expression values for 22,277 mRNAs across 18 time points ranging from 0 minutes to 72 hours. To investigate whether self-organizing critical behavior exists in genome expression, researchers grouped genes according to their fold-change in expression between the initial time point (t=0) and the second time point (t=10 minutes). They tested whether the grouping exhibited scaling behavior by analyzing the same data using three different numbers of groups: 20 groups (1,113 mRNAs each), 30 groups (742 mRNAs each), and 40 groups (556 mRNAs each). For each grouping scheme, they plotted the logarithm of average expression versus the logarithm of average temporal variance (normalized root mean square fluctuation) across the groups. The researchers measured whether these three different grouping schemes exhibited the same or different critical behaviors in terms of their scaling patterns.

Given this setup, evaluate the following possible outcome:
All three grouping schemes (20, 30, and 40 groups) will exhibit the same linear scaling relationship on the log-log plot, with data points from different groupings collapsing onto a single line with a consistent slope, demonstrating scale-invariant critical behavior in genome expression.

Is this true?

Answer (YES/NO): YES